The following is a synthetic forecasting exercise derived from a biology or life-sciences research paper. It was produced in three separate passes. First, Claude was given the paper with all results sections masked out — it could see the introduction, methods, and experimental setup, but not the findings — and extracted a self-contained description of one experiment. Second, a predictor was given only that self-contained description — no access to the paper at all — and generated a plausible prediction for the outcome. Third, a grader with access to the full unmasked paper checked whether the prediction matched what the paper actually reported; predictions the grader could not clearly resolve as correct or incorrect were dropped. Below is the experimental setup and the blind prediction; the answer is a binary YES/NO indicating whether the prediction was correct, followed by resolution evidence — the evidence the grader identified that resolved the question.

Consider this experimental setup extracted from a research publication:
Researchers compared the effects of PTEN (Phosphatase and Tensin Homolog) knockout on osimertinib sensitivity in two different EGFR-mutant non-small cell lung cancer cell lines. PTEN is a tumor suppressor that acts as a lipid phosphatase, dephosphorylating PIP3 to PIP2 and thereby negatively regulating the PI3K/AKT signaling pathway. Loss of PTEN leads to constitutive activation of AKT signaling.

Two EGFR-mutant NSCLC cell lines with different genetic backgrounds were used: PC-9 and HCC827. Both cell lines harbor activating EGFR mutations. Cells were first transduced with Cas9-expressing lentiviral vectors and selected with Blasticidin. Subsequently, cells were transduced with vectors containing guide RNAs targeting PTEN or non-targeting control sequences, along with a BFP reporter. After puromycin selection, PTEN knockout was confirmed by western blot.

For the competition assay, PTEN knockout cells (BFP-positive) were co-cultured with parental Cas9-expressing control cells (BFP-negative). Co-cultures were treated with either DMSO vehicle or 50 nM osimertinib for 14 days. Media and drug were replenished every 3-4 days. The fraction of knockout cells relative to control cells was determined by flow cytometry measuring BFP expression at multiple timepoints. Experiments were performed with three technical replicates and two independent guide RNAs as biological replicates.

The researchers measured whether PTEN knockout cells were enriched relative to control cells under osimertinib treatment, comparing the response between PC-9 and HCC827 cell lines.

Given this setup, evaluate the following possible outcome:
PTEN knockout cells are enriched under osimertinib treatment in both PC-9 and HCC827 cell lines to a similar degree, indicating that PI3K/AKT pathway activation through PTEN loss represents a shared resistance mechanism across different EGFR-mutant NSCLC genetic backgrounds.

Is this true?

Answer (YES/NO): NO